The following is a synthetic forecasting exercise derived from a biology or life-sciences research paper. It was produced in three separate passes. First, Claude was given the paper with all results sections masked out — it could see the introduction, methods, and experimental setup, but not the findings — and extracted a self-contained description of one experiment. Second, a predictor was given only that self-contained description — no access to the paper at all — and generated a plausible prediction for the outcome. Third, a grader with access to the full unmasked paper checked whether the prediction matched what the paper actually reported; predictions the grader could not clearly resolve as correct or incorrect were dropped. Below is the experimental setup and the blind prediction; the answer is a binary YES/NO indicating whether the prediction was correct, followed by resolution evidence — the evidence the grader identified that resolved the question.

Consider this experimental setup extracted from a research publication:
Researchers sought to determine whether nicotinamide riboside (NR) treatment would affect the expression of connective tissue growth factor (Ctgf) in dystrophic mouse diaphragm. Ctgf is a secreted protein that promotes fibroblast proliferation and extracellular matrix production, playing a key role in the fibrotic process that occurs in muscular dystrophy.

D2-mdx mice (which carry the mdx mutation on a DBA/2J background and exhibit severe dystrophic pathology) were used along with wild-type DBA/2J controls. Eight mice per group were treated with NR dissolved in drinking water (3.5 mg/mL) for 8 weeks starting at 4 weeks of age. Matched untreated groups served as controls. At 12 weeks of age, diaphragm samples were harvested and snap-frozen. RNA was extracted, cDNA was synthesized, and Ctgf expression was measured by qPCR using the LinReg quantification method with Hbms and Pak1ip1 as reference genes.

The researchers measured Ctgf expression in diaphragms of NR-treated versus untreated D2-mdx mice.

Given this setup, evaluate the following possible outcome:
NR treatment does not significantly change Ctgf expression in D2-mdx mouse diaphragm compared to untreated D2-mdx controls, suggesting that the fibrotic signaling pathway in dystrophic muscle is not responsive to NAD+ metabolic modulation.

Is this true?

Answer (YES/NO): YES